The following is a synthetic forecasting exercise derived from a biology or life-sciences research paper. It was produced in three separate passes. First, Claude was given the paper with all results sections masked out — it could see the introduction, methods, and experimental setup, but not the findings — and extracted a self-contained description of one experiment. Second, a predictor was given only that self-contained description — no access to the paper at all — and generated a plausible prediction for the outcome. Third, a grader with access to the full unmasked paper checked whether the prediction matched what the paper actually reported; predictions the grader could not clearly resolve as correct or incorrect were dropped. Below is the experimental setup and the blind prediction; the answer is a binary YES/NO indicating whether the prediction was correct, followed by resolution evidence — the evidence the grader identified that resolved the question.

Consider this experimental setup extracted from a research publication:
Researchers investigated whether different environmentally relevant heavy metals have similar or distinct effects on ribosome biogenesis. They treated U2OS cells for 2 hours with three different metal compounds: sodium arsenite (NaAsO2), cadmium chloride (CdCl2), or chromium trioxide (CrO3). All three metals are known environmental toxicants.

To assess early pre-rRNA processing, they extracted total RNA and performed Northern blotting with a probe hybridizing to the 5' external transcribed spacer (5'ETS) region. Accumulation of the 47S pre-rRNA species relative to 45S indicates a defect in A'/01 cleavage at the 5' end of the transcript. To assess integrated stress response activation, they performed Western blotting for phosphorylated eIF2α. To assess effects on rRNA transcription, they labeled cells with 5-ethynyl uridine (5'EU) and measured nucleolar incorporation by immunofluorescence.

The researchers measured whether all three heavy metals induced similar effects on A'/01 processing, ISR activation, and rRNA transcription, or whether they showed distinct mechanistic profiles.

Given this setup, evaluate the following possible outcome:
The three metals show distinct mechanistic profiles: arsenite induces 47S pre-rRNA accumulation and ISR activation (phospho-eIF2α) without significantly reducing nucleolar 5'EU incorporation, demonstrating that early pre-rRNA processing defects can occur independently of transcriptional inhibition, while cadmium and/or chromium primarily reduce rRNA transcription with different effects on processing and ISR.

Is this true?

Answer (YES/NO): NO